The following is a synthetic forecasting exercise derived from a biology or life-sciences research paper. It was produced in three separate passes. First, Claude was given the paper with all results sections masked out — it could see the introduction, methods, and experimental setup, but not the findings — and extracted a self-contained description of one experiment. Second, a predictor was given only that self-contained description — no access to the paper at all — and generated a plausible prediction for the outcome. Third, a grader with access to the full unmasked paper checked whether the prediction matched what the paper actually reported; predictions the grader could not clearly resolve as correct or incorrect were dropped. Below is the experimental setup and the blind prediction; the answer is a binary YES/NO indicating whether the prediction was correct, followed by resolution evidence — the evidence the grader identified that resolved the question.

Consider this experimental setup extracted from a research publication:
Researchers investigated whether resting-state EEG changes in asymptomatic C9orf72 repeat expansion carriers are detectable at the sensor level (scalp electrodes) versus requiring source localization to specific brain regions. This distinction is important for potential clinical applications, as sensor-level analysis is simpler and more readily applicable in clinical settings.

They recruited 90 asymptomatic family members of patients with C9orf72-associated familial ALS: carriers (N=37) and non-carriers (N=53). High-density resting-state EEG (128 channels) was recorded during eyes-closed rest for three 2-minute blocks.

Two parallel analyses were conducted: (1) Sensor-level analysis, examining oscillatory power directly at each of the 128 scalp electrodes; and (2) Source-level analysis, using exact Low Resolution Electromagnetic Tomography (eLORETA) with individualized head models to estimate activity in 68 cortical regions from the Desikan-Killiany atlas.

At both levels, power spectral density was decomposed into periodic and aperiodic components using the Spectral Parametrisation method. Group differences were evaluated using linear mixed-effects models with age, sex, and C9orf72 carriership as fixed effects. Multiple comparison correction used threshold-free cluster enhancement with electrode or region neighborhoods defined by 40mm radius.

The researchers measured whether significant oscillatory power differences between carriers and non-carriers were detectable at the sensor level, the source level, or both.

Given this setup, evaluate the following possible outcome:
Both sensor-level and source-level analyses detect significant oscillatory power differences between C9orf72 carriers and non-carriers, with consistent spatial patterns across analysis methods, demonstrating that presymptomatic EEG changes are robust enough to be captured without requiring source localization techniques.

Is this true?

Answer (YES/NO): YES